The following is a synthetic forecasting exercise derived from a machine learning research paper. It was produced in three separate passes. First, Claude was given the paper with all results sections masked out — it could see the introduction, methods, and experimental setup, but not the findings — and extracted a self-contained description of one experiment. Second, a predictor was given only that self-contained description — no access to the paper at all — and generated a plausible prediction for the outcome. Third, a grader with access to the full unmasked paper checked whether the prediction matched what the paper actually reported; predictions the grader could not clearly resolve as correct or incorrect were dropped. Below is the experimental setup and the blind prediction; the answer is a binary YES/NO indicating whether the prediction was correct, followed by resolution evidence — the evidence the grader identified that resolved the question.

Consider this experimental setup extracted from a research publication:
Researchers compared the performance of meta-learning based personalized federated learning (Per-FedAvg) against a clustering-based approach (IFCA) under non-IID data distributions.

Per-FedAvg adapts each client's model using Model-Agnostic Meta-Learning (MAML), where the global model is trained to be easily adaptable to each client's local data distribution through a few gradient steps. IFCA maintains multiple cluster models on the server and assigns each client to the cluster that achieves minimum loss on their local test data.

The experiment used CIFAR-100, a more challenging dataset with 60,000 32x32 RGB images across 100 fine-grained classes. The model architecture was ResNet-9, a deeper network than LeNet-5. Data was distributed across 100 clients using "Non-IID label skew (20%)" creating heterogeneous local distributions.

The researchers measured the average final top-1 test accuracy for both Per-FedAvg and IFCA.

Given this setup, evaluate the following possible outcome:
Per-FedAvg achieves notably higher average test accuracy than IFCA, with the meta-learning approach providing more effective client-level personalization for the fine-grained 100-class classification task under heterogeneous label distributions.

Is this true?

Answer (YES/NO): NO